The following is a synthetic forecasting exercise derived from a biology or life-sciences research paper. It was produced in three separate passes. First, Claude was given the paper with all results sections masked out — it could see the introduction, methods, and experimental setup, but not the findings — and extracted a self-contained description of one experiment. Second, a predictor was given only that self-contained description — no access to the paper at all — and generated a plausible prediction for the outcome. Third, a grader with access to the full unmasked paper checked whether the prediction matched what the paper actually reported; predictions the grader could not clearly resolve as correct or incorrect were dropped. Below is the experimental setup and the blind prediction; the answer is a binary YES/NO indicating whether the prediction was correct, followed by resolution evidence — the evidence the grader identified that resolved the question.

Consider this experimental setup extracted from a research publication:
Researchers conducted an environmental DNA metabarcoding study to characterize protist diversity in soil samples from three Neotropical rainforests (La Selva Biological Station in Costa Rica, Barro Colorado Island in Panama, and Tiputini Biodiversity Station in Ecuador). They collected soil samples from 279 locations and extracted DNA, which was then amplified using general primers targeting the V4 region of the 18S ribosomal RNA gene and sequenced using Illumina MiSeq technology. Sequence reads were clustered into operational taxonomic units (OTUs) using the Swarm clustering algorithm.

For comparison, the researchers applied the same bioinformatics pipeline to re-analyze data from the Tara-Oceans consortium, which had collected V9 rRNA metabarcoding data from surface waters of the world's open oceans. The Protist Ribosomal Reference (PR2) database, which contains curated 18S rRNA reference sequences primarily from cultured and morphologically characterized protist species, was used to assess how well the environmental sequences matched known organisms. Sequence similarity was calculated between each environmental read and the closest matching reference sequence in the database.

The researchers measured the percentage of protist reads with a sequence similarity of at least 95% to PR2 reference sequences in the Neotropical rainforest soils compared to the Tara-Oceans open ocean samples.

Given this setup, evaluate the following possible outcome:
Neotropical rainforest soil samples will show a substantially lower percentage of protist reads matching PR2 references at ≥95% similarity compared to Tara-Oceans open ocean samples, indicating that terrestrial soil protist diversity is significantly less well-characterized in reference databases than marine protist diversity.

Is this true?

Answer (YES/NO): YES